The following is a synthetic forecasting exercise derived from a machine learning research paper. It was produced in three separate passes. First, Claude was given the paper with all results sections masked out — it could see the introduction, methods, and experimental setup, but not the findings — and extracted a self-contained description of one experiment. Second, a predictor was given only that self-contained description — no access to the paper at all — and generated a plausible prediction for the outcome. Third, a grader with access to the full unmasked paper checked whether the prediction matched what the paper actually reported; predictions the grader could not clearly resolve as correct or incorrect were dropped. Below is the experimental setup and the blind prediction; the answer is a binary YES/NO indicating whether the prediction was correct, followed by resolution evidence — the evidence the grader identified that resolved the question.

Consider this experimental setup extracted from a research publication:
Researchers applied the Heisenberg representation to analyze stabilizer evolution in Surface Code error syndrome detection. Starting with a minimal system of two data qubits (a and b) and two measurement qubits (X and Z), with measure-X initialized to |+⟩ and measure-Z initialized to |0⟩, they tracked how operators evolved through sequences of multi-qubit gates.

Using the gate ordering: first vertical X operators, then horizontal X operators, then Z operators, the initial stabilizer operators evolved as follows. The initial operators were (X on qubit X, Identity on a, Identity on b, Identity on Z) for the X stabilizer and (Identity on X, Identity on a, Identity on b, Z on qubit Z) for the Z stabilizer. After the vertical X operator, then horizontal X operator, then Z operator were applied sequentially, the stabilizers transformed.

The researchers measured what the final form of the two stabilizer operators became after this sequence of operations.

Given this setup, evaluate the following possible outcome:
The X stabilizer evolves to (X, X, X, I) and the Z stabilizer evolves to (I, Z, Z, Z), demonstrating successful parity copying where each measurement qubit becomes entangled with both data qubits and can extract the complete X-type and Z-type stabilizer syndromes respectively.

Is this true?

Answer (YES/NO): YES